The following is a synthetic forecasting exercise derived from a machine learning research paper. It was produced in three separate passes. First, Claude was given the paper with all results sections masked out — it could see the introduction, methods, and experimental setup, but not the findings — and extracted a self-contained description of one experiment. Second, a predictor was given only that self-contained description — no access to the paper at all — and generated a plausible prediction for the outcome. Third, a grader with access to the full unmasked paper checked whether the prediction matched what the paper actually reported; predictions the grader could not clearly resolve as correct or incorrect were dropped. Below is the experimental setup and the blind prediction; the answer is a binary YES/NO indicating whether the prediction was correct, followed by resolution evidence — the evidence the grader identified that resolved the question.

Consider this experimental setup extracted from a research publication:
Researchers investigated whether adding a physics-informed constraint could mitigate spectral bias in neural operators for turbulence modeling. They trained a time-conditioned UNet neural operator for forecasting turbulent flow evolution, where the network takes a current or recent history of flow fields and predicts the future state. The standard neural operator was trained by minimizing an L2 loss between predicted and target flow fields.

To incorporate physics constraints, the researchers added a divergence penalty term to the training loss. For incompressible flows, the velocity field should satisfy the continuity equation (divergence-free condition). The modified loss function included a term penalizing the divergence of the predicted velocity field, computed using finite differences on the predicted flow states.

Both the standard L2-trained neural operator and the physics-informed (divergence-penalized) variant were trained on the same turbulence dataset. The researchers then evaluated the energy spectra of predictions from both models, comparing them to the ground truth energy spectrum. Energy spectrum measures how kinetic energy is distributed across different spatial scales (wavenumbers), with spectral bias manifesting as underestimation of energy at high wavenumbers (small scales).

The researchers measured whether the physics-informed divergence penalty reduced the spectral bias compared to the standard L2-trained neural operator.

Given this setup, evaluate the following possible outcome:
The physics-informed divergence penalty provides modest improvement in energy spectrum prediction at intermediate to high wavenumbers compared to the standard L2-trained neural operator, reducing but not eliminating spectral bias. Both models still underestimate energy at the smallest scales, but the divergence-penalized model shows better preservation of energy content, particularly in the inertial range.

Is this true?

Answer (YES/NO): NO